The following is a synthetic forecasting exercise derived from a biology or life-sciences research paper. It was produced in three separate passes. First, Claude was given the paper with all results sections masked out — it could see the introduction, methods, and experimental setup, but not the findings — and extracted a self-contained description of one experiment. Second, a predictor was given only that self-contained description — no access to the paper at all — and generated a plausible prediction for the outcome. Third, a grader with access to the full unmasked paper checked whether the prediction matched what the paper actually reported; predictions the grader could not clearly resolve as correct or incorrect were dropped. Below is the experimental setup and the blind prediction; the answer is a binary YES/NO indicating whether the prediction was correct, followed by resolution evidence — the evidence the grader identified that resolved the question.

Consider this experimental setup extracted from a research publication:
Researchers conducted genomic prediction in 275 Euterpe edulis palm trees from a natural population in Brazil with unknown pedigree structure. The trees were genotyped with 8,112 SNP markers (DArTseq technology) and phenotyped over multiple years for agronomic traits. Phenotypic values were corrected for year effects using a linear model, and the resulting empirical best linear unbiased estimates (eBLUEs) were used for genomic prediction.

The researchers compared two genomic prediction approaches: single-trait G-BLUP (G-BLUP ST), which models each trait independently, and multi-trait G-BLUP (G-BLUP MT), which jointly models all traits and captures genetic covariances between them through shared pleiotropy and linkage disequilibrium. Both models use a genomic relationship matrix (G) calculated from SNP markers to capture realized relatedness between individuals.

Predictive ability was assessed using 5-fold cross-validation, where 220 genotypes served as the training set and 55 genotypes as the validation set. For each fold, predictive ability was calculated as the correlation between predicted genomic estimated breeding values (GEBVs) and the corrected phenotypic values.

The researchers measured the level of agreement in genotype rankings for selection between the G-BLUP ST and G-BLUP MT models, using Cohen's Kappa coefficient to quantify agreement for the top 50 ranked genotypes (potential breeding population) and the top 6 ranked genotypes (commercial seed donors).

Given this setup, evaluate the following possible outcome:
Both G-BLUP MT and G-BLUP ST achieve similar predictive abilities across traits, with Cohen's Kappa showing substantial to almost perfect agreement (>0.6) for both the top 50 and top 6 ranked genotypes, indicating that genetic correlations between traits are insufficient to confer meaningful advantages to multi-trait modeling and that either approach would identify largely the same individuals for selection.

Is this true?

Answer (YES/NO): NO